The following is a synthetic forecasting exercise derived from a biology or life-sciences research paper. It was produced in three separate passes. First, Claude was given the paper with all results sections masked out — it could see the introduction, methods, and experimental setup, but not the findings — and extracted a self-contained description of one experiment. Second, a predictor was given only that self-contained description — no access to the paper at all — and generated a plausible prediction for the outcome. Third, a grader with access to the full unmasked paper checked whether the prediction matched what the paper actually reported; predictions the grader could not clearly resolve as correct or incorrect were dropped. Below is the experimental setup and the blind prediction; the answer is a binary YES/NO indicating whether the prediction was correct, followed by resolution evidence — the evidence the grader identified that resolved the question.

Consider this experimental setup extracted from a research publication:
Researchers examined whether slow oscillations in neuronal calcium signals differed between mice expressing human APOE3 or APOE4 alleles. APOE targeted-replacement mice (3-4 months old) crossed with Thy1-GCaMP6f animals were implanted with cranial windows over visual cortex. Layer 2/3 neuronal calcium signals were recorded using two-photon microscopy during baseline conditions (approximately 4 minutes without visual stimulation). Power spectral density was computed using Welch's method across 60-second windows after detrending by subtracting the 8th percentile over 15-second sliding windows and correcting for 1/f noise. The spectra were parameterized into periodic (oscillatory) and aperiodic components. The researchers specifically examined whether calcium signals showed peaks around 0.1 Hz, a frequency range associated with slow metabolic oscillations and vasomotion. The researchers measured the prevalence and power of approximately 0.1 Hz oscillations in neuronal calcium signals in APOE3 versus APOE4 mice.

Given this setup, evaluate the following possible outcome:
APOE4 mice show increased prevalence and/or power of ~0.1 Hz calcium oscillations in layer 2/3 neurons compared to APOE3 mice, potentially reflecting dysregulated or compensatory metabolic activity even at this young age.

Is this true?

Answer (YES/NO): NO